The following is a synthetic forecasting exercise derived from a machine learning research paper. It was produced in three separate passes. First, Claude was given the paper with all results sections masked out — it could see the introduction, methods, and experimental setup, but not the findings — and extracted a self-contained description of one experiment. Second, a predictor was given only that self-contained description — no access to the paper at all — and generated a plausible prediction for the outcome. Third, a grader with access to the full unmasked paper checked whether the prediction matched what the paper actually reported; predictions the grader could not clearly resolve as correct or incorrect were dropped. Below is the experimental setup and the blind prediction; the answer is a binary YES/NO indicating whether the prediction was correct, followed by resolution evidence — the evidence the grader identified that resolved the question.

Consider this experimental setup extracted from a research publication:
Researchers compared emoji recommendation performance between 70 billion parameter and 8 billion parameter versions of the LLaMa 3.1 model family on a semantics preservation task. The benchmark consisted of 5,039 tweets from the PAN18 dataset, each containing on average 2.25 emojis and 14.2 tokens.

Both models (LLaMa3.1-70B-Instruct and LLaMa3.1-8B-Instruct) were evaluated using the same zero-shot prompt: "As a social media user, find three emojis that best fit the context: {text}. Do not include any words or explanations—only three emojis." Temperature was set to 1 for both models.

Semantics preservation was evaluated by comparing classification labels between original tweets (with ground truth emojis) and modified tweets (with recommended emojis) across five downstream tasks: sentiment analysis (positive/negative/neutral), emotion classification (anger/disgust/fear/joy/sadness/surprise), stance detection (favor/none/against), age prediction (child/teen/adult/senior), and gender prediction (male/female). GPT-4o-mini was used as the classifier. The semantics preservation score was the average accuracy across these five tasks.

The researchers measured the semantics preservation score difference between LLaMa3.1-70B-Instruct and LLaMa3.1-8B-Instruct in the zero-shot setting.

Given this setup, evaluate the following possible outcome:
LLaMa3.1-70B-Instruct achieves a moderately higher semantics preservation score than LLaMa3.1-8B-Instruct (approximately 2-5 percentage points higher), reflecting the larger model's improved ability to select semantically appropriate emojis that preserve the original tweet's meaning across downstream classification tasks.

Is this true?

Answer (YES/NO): NO